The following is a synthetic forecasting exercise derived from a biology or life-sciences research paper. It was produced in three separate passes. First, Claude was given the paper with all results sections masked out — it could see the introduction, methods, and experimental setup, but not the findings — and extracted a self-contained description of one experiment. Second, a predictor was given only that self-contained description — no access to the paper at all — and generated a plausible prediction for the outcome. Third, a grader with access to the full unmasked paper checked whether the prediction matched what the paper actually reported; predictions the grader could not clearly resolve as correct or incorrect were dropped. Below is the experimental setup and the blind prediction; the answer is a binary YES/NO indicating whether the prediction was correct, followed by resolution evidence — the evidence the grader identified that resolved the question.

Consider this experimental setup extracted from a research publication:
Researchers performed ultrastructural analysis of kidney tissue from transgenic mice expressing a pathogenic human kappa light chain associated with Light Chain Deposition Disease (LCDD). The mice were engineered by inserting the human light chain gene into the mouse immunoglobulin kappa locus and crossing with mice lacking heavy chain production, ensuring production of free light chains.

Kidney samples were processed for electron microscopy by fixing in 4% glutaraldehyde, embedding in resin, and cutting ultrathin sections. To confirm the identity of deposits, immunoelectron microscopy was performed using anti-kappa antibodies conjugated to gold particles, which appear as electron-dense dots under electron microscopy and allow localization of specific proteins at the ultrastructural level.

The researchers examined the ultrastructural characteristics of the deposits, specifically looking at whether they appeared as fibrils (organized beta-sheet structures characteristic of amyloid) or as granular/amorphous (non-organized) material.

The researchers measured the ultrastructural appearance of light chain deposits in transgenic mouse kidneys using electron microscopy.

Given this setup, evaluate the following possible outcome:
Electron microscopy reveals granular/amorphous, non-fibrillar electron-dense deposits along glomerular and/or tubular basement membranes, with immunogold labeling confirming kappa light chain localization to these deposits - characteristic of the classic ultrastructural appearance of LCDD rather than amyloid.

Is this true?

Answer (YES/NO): YES